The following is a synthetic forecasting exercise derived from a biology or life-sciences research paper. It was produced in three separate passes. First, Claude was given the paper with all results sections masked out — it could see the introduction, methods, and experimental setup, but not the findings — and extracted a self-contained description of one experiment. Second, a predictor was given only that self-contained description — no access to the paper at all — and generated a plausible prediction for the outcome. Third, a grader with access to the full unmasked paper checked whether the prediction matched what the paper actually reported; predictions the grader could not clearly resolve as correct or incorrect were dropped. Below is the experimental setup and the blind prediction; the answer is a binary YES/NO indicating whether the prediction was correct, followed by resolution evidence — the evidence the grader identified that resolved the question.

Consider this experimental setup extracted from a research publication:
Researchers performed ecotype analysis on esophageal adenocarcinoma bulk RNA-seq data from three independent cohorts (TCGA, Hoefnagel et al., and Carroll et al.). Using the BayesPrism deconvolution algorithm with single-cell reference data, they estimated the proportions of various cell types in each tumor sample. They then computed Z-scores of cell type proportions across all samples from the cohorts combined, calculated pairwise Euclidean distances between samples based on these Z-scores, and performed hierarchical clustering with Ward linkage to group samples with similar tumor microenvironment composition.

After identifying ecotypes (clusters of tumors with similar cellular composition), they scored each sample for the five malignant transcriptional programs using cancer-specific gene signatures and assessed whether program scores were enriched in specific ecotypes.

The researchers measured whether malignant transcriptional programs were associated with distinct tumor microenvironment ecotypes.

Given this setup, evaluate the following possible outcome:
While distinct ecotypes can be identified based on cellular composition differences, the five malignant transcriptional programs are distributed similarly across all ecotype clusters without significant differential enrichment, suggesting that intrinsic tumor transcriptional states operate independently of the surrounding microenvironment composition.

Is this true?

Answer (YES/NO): NO